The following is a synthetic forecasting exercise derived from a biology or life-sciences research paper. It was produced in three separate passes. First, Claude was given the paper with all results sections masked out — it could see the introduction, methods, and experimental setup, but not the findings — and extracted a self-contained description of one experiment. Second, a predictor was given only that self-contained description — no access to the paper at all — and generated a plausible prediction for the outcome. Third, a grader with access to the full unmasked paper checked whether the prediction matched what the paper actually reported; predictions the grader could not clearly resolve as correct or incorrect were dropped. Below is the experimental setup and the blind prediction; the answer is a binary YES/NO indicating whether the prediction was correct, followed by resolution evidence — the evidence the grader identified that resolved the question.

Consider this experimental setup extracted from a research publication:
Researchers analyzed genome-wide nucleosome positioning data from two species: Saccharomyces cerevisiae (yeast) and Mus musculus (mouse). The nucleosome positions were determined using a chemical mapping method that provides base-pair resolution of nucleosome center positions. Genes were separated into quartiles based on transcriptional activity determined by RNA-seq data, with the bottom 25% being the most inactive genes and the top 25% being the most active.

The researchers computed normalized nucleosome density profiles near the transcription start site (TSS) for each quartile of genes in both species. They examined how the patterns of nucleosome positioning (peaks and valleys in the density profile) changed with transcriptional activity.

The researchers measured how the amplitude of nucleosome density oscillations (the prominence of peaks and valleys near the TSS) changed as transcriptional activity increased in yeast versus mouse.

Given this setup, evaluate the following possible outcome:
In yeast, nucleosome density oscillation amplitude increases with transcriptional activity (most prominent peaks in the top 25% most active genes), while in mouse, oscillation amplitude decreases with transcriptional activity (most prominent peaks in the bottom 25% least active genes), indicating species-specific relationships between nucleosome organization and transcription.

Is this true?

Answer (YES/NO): NO